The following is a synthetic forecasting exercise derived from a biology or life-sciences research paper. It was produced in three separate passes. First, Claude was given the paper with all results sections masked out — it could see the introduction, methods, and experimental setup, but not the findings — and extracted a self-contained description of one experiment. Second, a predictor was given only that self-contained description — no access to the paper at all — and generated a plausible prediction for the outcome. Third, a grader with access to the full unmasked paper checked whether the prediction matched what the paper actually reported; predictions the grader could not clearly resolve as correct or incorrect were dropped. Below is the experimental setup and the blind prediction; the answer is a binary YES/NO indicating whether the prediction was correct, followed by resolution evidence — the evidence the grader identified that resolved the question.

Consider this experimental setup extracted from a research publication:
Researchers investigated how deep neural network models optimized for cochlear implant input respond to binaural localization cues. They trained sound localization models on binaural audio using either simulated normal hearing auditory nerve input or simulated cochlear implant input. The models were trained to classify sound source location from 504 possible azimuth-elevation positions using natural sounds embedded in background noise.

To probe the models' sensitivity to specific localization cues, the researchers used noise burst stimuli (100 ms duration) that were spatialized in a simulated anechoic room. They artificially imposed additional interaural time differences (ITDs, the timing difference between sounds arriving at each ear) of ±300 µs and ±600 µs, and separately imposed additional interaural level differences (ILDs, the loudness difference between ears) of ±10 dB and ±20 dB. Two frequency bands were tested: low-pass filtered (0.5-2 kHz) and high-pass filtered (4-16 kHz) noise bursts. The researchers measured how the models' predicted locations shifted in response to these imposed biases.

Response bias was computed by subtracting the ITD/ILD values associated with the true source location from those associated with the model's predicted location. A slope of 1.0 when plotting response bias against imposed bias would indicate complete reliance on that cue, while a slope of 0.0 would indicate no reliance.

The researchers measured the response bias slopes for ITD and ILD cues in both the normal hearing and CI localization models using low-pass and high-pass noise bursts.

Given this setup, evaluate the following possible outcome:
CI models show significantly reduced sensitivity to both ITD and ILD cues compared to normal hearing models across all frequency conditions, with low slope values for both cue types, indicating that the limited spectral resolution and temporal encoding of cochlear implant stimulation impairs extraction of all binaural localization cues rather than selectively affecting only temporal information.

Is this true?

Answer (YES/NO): NO